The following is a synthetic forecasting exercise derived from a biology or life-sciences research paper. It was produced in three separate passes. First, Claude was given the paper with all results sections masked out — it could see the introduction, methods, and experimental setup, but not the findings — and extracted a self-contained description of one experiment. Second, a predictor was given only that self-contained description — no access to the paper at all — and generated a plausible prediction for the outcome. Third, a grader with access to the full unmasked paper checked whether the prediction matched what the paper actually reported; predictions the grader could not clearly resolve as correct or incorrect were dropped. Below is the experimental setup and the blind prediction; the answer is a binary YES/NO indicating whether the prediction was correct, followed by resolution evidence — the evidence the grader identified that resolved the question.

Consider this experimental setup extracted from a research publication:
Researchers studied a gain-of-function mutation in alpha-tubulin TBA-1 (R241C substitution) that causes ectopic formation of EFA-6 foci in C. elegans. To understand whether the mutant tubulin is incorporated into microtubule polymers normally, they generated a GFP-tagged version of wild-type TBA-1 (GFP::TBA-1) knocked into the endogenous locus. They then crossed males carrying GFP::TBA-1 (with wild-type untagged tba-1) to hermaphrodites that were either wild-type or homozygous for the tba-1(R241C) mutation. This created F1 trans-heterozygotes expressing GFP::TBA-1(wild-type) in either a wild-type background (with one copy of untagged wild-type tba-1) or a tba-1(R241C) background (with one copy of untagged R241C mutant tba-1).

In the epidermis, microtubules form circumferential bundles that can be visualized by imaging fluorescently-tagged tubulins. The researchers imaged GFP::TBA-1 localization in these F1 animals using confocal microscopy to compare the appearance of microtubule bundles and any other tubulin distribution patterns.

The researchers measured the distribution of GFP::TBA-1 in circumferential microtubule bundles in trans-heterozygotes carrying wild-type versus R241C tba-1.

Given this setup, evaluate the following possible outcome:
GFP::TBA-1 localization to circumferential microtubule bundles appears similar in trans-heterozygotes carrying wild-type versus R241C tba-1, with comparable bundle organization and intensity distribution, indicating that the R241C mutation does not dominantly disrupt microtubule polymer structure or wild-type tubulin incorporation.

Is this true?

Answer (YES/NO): NO